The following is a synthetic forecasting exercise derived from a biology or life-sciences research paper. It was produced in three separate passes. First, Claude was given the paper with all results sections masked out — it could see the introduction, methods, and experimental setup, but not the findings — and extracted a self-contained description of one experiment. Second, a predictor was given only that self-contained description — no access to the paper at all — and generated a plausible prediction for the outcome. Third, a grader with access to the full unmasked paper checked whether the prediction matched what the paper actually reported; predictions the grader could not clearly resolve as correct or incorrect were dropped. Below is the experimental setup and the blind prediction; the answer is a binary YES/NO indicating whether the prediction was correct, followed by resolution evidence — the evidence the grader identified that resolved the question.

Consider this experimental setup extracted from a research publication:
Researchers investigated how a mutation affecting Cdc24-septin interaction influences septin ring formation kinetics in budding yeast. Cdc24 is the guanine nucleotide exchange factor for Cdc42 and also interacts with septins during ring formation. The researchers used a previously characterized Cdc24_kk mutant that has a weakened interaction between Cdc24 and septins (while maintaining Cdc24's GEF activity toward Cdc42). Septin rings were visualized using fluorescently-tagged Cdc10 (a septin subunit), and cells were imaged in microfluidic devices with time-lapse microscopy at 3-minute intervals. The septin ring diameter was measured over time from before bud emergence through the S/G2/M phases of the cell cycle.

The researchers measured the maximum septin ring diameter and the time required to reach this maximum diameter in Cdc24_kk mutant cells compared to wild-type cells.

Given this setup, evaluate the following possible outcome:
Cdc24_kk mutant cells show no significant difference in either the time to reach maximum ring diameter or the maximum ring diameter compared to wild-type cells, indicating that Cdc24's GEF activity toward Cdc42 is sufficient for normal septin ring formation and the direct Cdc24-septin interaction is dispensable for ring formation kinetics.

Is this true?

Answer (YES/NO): NO